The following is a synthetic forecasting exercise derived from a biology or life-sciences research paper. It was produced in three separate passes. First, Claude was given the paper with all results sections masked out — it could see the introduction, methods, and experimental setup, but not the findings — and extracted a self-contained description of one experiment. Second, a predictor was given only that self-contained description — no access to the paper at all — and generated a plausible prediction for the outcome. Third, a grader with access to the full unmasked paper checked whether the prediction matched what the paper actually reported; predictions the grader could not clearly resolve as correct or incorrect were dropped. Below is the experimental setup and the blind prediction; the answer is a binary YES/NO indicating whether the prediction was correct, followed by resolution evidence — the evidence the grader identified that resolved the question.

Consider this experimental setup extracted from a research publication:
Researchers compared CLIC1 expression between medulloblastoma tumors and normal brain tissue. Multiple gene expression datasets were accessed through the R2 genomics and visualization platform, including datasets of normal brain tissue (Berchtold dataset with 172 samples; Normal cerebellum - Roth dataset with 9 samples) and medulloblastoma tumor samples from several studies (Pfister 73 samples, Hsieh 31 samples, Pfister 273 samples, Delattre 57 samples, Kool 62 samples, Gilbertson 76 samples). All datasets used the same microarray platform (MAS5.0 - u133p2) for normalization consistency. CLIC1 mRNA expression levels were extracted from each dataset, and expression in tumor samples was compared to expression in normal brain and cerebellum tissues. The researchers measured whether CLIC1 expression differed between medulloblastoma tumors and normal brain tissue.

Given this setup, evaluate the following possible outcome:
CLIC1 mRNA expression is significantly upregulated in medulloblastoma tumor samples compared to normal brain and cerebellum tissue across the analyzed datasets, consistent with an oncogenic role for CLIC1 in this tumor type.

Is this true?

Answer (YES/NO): YES